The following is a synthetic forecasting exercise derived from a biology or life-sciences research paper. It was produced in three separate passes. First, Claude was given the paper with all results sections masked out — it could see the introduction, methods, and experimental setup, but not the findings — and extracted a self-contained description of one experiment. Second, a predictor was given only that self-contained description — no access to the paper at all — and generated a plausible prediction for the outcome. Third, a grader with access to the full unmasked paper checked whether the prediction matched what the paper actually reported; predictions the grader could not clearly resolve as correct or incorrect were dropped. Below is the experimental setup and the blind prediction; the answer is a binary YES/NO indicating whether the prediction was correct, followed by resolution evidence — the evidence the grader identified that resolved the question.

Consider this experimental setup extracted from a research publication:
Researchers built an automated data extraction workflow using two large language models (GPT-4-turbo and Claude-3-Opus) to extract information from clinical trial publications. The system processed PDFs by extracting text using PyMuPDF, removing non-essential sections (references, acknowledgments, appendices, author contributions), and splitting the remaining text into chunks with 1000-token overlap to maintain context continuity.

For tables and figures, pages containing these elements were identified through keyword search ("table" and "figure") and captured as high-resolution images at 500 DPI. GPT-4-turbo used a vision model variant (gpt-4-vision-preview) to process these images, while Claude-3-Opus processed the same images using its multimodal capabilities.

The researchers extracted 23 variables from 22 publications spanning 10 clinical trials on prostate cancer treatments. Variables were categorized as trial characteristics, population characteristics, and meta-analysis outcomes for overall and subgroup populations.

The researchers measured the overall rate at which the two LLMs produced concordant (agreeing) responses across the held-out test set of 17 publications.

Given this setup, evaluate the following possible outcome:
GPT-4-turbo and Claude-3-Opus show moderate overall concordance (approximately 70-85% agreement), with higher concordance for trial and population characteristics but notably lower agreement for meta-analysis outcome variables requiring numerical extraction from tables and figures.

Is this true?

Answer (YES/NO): NO